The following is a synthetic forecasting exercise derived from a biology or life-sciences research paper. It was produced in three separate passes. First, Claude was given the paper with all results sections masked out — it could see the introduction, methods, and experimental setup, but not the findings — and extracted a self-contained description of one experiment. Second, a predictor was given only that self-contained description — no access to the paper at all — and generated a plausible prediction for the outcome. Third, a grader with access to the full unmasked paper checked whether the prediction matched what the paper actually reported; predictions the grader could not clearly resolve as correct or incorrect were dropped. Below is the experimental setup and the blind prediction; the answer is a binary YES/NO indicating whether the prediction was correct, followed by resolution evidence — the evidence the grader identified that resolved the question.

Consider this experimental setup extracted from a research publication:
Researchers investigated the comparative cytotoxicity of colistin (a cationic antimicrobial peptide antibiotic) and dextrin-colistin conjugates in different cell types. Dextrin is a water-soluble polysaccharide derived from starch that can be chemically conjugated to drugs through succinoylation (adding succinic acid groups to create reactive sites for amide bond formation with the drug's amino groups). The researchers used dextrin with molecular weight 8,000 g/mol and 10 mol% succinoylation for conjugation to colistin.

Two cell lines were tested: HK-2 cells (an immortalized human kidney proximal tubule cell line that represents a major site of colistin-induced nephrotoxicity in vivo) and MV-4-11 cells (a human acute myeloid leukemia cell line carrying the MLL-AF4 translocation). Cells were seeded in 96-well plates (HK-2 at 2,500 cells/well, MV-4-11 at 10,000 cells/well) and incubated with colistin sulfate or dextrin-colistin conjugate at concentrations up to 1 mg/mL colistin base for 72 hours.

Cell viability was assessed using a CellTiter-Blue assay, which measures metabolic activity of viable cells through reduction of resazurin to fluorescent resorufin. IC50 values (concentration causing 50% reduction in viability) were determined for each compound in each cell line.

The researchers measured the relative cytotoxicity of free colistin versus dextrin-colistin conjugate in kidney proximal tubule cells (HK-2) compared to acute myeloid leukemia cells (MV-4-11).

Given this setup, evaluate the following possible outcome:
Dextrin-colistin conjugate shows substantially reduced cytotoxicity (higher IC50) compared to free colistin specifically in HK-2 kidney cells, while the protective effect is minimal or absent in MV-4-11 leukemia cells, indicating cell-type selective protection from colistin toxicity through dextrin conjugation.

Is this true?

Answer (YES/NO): NO